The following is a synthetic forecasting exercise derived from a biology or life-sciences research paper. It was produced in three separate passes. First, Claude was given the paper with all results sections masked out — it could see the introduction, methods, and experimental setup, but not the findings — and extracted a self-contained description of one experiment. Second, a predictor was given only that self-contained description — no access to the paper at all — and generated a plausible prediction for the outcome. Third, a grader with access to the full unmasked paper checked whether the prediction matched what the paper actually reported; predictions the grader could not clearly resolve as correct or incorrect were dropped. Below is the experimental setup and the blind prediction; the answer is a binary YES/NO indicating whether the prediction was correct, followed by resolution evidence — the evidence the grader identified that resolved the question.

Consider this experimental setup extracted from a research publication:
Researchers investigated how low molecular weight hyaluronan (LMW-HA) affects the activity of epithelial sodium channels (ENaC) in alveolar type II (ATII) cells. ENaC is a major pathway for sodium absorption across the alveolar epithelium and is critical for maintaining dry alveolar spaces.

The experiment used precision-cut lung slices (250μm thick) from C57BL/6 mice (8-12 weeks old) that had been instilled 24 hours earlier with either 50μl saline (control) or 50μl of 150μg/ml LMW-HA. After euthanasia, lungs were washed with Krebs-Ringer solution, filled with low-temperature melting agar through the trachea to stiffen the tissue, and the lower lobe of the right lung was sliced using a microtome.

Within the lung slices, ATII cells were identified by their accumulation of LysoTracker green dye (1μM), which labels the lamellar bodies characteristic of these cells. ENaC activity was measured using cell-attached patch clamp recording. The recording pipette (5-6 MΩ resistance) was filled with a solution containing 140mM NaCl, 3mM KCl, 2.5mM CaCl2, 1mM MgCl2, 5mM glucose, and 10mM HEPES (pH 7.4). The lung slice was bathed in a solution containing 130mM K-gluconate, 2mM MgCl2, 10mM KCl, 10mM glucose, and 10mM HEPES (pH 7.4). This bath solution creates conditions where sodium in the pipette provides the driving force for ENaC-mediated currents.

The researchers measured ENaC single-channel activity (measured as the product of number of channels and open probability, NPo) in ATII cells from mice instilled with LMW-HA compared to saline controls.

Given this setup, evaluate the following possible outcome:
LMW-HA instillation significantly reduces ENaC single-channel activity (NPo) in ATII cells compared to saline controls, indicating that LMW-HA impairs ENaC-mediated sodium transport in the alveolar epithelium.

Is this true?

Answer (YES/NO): YES